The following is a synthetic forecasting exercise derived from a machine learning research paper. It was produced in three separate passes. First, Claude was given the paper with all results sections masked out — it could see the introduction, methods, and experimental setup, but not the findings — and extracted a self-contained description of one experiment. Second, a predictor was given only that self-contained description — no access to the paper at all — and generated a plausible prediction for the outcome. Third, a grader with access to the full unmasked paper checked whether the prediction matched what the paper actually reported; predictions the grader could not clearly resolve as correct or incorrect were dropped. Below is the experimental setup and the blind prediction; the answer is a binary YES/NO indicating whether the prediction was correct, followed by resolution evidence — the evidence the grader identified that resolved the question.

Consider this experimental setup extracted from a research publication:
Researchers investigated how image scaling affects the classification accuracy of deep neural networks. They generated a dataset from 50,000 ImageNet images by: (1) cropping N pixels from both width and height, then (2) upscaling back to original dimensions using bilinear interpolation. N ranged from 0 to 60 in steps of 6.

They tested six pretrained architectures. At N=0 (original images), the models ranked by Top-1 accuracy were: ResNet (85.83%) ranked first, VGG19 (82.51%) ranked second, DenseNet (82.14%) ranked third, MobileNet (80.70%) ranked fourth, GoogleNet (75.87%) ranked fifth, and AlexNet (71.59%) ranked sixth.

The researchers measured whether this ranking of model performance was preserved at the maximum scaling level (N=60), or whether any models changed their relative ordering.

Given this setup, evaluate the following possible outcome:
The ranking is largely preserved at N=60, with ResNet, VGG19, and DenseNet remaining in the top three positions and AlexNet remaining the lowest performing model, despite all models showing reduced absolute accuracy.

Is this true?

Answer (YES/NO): NO